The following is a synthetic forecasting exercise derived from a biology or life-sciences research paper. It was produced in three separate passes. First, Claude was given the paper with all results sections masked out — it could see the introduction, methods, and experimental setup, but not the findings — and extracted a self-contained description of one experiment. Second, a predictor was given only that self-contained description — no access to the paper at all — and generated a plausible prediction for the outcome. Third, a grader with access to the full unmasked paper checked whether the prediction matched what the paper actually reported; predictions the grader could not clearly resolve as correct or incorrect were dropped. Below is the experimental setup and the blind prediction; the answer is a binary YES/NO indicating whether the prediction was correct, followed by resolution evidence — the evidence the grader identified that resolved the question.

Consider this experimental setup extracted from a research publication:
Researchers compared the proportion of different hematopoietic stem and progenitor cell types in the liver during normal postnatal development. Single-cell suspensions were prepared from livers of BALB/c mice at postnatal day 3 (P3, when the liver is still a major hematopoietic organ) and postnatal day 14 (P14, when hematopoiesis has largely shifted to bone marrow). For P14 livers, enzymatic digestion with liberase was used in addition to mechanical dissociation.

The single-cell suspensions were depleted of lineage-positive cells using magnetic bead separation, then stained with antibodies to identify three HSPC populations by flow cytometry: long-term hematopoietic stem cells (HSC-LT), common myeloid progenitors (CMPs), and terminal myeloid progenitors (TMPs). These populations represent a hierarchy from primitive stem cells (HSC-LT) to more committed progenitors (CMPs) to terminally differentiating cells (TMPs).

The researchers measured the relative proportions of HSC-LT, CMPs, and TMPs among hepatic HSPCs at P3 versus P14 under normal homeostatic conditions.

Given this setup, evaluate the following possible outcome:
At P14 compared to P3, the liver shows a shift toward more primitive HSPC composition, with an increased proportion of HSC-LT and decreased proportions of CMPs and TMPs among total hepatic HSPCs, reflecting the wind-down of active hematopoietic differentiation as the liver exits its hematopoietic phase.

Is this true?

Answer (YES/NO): NO